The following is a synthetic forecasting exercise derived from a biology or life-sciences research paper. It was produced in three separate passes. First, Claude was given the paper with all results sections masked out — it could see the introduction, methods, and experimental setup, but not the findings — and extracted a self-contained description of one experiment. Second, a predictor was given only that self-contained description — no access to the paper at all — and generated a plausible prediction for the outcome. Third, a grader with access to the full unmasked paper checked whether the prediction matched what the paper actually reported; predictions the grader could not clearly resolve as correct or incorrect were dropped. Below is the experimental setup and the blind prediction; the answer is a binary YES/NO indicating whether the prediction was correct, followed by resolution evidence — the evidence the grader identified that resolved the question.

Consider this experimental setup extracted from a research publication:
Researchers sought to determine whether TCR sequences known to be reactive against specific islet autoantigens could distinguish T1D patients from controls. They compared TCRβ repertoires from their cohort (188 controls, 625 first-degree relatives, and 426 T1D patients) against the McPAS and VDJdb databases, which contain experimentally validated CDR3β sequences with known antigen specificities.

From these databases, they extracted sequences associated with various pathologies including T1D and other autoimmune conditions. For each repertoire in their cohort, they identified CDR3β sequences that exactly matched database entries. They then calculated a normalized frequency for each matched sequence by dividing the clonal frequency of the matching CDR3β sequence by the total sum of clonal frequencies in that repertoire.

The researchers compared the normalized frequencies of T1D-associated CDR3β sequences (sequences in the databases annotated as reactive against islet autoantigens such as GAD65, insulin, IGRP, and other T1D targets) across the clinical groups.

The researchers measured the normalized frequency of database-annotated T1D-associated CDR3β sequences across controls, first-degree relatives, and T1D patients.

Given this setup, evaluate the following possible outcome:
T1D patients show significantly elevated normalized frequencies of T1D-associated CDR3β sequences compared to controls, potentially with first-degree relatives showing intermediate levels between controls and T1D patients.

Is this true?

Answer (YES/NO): NO